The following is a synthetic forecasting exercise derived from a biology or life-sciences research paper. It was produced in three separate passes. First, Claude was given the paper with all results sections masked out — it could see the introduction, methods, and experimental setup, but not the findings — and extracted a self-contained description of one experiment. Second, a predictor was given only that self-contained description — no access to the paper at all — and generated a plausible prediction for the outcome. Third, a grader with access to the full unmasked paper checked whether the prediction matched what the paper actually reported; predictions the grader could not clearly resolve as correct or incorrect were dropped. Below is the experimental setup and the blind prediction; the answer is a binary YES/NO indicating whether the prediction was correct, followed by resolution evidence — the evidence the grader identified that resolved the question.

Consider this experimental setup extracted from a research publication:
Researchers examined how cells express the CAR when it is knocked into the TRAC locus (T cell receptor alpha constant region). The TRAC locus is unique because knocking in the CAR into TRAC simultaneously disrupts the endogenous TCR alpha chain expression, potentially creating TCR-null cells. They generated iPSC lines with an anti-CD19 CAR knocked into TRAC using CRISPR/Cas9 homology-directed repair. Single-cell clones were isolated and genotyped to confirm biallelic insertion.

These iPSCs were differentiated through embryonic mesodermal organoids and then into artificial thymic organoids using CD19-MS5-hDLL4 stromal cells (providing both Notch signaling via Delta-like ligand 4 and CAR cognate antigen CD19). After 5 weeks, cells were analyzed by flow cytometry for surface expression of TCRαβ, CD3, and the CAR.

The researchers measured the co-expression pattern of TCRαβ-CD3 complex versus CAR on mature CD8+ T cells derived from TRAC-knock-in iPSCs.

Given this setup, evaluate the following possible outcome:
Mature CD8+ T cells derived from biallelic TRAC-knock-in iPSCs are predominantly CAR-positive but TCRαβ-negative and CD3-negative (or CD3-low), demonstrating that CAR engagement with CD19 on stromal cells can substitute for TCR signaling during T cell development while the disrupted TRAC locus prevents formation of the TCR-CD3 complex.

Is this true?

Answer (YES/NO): YES